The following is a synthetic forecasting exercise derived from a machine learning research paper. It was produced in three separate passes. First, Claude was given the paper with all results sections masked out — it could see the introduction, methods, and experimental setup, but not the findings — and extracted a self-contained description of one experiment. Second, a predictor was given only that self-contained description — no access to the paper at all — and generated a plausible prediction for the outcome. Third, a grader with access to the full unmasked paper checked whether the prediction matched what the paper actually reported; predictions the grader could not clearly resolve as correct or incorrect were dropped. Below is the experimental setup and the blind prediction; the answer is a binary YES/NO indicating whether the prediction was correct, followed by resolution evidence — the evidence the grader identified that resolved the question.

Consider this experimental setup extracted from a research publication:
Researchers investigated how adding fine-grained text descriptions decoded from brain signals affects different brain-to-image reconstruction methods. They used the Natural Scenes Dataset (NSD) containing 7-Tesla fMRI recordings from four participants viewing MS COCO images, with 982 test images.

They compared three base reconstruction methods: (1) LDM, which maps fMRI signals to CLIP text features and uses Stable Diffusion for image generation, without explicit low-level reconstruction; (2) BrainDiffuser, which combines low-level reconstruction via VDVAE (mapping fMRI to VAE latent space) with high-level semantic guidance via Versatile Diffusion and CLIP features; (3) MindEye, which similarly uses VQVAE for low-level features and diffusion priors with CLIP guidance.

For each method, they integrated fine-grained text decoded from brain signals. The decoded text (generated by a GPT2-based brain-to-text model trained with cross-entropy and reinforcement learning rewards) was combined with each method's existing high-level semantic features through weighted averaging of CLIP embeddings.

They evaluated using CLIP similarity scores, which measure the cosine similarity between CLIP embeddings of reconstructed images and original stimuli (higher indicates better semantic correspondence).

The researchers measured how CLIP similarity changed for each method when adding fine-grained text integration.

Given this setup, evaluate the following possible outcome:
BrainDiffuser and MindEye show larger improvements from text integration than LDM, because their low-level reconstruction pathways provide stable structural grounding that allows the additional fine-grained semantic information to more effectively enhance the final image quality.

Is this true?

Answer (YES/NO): NO